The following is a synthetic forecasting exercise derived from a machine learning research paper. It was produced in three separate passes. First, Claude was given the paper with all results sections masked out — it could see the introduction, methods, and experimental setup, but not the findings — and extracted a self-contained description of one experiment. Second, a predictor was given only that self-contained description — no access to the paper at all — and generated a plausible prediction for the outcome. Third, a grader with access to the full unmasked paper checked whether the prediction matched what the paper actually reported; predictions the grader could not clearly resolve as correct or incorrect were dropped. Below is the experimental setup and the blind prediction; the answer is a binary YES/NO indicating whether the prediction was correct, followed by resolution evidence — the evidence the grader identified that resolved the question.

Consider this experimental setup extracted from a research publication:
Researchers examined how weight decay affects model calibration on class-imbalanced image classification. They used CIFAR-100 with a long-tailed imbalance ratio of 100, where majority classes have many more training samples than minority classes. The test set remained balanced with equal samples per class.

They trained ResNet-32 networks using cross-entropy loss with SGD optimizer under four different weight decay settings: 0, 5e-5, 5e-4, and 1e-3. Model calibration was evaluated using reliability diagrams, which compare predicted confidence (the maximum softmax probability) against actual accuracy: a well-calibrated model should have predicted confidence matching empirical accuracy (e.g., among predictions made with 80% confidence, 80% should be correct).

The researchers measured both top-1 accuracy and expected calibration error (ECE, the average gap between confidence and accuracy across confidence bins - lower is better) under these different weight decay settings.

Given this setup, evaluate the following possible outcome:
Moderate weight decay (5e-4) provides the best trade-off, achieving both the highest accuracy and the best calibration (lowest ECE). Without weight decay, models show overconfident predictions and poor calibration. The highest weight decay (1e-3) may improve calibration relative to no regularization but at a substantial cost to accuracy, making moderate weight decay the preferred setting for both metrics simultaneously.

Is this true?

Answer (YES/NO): NO